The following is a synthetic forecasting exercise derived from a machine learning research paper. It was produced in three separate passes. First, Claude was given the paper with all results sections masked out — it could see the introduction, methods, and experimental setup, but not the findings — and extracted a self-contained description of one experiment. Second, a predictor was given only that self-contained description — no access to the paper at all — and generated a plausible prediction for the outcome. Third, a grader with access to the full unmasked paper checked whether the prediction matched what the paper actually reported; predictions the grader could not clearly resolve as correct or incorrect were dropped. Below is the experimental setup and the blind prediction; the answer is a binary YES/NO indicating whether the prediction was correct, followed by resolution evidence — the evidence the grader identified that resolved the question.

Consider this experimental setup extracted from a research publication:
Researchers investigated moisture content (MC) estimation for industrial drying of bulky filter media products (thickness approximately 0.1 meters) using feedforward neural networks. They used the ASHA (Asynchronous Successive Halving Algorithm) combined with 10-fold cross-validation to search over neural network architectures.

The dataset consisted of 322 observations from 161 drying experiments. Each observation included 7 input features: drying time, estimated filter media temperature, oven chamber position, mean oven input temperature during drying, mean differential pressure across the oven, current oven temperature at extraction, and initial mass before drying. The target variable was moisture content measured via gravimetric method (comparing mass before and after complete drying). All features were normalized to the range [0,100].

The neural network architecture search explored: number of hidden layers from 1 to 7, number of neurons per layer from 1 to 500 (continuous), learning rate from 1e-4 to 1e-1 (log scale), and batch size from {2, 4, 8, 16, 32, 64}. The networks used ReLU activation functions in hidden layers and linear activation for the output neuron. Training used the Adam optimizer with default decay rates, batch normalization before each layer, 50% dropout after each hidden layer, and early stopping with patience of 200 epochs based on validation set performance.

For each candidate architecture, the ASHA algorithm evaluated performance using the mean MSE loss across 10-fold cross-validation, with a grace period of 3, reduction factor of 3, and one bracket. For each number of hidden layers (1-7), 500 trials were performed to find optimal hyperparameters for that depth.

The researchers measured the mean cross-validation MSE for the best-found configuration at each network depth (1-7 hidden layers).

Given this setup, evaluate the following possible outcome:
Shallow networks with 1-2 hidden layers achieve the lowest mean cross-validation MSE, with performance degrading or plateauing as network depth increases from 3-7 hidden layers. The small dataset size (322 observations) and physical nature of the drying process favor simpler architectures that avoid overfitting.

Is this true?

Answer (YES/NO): NO